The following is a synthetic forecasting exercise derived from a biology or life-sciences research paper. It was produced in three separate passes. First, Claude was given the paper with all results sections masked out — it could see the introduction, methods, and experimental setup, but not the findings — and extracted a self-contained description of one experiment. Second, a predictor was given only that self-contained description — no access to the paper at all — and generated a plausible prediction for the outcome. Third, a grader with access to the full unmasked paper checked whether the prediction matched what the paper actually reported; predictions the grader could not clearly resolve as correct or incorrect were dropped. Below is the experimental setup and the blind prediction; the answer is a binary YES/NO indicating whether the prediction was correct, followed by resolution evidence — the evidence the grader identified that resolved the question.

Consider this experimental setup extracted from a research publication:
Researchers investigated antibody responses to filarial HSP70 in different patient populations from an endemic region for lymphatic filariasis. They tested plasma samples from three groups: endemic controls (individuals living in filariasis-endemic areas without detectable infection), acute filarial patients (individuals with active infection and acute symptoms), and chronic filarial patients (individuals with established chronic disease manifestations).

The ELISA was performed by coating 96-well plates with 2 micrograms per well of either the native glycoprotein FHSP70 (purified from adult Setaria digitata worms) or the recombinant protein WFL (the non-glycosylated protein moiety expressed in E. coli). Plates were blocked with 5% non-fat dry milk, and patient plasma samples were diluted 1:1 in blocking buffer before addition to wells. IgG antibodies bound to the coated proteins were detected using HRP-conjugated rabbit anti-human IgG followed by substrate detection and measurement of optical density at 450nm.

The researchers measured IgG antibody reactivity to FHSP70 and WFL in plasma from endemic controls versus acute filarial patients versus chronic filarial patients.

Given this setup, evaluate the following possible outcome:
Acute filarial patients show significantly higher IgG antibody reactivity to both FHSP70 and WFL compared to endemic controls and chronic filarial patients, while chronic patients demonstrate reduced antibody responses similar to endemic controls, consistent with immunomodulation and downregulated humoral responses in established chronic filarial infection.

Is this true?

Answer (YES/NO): NO